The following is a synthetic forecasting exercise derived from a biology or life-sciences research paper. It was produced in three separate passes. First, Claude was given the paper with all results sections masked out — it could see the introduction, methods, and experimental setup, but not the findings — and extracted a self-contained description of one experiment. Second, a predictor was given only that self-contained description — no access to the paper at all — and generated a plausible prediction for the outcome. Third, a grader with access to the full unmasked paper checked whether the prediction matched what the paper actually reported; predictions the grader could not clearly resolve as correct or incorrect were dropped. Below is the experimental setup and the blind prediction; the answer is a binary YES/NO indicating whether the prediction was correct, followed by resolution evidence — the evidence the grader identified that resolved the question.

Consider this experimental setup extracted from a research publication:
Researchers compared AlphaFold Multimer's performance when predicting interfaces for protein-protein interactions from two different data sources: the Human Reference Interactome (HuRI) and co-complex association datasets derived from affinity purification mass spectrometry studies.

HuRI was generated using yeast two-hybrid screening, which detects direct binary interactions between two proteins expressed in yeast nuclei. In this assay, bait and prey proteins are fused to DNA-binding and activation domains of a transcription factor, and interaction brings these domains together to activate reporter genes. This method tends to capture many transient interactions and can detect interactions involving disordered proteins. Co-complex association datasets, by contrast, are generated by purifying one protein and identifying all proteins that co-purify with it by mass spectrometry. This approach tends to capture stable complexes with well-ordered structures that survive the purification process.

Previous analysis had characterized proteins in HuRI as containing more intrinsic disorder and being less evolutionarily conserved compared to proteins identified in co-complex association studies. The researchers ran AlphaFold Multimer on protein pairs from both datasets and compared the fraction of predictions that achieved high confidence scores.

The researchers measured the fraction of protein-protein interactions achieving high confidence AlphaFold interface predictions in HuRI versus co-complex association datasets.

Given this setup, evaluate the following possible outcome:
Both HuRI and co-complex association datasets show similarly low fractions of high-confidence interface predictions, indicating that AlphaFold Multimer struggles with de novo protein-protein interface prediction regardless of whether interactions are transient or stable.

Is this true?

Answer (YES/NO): NO